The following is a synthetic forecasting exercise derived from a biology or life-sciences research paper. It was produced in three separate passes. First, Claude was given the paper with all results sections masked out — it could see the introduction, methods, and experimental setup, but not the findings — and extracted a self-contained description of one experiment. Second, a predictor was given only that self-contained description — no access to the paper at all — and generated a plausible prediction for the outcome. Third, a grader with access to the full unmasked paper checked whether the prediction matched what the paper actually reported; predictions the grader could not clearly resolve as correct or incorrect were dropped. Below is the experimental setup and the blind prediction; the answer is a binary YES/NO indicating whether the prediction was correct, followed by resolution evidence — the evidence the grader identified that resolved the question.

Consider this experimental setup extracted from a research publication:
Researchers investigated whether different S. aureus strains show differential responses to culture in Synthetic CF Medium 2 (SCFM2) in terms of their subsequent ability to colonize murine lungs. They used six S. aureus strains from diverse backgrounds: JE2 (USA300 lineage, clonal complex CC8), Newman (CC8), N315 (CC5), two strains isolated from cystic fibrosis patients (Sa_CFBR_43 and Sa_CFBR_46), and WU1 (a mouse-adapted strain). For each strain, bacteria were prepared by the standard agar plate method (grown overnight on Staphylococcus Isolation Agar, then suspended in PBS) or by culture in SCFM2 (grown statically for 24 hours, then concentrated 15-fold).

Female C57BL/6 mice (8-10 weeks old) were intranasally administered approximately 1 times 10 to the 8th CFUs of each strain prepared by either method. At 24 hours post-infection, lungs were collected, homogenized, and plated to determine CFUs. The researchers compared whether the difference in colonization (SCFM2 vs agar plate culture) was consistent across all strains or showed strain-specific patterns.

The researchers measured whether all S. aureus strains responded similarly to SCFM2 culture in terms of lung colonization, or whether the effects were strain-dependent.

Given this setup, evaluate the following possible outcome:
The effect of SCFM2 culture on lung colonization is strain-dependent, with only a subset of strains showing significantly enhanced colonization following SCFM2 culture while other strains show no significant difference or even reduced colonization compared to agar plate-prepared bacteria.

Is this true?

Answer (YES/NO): YES